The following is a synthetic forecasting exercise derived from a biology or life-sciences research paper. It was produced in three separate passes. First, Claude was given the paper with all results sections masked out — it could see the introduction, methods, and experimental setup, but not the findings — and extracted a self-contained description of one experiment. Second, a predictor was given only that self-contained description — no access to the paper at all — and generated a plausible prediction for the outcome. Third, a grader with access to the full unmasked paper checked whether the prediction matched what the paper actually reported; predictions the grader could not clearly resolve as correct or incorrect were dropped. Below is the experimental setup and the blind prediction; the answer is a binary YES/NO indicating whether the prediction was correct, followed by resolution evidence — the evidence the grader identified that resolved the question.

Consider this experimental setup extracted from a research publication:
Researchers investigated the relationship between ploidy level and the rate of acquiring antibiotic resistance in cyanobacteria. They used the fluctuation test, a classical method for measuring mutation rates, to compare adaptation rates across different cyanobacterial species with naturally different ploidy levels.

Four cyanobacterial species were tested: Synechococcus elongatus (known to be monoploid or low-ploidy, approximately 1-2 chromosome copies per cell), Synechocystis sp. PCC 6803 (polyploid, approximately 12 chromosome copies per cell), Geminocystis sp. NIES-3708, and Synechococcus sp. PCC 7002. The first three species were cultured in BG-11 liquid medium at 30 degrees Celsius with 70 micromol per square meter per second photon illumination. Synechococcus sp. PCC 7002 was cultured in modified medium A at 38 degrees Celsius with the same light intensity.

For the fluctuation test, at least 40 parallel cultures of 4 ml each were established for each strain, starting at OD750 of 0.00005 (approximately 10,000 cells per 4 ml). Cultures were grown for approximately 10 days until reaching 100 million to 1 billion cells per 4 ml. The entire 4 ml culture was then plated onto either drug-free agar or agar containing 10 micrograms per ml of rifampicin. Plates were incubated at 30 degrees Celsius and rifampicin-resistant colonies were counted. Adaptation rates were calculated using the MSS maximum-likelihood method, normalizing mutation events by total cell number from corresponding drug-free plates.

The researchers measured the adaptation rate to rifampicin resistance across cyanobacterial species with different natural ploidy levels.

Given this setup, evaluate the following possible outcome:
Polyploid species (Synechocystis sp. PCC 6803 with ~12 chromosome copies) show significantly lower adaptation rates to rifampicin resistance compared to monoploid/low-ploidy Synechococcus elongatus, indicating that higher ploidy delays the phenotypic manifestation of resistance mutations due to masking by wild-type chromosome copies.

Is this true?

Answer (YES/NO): NO